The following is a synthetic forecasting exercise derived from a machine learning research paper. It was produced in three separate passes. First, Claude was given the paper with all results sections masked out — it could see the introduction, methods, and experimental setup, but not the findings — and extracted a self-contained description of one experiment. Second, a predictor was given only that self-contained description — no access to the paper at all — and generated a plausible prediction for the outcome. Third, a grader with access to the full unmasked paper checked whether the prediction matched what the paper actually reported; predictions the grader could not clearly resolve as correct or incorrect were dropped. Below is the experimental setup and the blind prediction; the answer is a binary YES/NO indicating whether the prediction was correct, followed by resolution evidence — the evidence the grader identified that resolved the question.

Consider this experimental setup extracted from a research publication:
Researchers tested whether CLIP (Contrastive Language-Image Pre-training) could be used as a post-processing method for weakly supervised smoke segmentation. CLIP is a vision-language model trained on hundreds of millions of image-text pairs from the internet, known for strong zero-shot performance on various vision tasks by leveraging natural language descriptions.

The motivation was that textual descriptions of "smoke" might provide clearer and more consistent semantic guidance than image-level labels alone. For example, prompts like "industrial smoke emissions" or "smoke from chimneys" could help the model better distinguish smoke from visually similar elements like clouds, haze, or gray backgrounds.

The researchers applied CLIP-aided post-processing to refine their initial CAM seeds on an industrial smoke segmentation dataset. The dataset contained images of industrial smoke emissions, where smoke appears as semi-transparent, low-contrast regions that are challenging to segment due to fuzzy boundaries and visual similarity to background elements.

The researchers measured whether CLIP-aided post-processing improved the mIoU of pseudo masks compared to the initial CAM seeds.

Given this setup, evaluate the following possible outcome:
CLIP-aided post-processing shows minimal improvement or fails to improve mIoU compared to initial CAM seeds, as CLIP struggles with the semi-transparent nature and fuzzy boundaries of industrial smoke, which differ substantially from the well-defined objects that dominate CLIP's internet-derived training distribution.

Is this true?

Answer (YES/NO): YES